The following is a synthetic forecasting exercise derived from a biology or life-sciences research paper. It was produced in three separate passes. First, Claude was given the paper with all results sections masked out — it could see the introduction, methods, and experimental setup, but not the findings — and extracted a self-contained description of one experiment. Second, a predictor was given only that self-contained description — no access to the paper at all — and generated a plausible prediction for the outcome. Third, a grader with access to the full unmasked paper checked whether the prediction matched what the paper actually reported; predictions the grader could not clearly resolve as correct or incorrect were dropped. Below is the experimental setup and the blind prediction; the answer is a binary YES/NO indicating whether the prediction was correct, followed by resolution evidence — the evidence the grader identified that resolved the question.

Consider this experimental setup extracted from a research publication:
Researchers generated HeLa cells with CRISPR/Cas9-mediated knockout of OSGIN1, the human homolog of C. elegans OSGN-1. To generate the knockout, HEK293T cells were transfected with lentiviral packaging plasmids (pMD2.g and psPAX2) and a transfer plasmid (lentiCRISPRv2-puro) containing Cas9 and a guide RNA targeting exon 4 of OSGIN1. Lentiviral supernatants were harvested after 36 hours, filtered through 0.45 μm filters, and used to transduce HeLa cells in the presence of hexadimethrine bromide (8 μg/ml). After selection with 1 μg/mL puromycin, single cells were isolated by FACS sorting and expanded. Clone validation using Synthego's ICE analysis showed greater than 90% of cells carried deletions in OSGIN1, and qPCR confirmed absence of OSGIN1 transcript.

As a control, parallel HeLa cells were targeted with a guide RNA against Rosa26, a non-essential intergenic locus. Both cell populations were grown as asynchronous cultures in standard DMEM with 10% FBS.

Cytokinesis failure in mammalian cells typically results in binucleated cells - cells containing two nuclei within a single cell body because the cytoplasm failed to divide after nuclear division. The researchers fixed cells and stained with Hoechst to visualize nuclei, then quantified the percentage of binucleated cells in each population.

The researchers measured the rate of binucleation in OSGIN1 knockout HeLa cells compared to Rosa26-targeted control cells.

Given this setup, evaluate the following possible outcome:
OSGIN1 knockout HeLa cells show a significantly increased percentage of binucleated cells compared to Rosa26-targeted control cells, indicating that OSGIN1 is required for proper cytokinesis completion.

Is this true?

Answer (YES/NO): YES